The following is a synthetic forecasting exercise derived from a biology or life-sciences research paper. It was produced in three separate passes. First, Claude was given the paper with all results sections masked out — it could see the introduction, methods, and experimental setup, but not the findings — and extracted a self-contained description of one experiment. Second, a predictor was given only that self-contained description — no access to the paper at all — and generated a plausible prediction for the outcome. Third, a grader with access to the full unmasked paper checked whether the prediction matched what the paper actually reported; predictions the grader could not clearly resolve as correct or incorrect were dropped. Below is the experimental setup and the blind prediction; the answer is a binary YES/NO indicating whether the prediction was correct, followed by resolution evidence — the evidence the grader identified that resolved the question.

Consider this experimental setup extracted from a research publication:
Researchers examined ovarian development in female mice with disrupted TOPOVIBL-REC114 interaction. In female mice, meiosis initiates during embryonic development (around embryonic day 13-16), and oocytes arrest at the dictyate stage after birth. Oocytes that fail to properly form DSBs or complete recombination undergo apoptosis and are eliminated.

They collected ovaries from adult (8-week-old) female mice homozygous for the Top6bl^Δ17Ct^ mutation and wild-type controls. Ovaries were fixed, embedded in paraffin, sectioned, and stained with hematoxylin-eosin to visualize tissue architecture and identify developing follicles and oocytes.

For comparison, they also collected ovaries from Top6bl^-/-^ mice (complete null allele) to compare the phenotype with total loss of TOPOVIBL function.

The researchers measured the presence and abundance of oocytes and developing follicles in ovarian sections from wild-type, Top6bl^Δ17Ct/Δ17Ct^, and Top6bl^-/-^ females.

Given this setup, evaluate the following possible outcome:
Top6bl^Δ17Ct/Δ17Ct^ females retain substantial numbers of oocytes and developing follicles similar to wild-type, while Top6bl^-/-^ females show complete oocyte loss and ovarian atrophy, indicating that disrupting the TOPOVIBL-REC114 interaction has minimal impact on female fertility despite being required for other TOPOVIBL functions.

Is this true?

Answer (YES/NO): NO